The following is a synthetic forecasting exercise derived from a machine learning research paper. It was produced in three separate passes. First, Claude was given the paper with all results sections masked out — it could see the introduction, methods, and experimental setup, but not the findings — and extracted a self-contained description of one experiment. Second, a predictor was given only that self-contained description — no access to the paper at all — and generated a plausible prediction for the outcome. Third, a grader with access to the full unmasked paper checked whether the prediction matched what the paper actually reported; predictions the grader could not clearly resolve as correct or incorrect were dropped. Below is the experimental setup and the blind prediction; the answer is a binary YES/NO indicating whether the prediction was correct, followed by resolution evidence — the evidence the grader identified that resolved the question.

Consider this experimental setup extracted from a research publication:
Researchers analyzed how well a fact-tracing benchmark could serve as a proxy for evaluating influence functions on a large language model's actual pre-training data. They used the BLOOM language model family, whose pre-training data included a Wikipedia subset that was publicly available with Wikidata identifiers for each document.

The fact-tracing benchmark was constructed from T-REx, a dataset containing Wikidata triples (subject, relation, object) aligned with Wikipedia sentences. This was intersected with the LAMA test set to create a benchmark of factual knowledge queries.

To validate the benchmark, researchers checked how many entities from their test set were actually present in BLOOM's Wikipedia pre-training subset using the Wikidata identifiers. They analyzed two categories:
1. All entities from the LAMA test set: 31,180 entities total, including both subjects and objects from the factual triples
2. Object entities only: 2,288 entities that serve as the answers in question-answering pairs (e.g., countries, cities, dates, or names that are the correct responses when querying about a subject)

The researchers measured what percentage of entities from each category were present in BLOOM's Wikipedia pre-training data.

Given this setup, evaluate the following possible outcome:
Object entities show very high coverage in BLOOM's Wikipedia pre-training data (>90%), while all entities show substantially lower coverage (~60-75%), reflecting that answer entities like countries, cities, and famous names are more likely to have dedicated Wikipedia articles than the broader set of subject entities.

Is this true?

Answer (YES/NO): NO